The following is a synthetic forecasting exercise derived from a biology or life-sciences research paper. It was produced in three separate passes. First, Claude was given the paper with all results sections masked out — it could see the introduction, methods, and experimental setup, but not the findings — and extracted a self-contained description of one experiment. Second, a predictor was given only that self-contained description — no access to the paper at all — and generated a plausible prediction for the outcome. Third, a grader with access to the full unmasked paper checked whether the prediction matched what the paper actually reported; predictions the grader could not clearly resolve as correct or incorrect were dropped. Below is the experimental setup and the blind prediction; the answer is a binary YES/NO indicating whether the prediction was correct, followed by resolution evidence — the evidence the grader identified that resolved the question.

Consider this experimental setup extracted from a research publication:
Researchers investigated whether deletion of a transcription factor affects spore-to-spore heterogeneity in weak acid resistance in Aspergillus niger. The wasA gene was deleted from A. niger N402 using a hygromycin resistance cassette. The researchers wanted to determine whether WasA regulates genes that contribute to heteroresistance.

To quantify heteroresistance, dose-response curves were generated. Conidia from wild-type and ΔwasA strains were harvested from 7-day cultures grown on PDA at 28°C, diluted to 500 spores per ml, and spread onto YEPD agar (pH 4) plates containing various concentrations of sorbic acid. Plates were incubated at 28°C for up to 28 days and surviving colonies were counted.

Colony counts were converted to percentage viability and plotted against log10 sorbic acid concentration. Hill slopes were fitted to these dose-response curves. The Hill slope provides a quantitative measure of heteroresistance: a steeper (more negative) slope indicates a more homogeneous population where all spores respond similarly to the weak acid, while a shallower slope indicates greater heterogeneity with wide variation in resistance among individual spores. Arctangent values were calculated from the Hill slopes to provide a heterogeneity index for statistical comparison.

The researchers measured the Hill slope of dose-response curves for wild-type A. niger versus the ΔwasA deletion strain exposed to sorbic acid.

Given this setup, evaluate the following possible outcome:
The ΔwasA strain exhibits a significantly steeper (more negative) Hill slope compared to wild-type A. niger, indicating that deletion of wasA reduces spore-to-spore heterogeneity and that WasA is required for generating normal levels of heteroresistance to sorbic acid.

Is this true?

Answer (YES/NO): NO